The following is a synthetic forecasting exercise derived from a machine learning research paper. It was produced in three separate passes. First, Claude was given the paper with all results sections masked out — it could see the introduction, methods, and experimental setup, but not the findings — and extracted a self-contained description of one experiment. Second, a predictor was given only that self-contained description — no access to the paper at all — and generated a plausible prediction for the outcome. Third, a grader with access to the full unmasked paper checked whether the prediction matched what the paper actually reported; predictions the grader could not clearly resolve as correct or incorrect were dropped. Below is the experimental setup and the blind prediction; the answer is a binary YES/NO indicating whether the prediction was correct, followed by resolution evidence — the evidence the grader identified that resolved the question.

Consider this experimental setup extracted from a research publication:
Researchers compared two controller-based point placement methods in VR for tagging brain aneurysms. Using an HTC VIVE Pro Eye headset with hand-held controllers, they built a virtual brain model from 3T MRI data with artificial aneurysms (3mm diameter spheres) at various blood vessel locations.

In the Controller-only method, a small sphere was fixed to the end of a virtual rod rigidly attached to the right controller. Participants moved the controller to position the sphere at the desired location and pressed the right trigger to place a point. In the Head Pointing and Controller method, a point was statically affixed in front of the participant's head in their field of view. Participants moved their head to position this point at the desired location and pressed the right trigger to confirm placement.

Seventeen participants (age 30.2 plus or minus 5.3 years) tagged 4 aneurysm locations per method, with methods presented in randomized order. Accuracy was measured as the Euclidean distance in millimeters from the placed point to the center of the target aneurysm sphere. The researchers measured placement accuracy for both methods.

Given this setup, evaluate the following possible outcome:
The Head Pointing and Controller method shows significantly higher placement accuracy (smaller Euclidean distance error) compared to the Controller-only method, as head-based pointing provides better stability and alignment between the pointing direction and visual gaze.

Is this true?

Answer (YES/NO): NO